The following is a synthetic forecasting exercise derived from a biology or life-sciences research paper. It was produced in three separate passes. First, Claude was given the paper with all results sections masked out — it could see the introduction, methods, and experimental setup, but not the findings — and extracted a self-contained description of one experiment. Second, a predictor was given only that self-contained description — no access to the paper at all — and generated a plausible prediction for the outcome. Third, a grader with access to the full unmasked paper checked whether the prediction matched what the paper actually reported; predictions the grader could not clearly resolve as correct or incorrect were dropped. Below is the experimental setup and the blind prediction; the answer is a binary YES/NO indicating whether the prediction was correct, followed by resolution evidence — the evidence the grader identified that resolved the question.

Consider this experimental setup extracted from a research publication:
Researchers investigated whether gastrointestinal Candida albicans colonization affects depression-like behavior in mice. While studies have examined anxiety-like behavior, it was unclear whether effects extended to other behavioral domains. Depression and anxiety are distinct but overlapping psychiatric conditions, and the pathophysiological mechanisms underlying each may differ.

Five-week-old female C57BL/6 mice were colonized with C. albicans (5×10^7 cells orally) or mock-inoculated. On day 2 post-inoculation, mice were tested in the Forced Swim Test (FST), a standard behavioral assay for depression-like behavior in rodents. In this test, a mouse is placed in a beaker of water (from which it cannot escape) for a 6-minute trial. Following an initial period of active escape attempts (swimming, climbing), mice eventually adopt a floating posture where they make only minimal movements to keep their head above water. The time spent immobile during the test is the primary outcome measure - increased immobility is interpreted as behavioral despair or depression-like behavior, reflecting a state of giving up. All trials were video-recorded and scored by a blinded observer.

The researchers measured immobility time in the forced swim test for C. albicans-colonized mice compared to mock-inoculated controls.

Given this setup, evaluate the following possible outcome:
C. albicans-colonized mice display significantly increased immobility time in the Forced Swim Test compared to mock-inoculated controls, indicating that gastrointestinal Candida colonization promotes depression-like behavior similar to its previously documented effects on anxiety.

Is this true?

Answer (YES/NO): NO